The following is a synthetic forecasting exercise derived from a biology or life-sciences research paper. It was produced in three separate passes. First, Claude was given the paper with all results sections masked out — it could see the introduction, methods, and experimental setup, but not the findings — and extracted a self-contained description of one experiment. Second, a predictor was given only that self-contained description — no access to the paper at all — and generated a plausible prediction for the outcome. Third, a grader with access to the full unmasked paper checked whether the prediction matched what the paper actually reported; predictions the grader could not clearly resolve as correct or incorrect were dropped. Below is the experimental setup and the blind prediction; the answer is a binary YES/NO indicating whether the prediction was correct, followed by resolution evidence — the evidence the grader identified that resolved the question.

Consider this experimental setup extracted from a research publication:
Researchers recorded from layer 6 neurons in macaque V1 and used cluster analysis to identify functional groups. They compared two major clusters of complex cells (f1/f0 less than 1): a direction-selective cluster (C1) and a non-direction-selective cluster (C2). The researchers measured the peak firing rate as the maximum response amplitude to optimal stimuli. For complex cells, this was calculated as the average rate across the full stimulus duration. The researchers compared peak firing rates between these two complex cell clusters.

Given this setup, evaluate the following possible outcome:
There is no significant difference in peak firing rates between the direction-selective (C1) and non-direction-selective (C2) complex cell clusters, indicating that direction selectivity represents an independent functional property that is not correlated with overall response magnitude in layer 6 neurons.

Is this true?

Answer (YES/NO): NO